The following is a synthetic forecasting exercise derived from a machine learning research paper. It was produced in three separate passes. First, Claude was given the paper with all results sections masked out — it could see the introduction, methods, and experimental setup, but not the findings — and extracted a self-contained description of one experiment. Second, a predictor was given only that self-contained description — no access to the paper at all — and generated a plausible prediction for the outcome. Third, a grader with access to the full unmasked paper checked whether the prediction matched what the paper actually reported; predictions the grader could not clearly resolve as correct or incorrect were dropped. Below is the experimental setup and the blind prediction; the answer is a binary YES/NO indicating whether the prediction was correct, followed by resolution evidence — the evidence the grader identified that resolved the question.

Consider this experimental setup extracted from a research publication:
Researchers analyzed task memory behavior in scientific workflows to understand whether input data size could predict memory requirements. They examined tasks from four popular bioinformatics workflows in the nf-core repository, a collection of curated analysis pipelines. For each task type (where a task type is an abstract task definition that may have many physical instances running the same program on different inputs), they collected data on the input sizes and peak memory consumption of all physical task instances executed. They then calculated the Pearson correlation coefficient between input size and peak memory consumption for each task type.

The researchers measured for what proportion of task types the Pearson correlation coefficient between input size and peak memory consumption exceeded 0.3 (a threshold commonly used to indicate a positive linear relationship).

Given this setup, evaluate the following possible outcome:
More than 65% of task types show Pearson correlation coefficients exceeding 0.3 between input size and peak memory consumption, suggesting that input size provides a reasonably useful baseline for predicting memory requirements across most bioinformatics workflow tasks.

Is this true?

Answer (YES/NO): NO